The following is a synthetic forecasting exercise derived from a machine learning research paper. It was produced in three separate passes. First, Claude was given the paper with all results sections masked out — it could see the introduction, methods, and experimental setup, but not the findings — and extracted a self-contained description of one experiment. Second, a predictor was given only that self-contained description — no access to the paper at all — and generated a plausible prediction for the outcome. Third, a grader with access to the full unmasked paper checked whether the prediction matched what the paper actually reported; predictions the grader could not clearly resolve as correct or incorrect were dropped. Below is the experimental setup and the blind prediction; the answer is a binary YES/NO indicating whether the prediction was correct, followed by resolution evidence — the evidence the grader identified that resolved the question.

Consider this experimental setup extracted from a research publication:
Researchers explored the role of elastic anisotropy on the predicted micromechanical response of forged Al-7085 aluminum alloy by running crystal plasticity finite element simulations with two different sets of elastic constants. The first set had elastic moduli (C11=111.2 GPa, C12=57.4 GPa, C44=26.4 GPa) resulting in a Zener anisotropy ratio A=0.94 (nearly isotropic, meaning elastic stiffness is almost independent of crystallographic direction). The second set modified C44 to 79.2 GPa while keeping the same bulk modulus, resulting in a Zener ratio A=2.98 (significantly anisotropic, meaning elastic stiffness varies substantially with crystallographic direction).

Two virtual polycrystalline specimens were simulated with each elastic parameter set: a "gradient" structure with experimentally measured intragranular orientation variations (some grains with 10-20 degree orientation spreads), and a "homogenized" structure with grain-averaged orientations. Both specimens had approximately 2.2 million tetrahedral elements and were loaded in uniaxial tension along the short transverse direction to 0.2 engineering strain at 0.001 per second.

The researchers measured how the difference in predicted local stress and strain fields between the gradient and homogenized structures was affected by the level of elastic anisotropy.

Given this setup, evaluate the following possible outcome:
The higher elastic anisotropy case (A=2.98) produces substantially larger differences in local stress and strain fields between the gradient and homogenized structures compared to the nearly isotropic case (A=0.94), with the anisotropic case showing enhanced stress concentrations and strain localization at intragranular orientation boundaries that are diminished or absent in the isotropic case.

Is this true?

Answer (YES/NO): NO